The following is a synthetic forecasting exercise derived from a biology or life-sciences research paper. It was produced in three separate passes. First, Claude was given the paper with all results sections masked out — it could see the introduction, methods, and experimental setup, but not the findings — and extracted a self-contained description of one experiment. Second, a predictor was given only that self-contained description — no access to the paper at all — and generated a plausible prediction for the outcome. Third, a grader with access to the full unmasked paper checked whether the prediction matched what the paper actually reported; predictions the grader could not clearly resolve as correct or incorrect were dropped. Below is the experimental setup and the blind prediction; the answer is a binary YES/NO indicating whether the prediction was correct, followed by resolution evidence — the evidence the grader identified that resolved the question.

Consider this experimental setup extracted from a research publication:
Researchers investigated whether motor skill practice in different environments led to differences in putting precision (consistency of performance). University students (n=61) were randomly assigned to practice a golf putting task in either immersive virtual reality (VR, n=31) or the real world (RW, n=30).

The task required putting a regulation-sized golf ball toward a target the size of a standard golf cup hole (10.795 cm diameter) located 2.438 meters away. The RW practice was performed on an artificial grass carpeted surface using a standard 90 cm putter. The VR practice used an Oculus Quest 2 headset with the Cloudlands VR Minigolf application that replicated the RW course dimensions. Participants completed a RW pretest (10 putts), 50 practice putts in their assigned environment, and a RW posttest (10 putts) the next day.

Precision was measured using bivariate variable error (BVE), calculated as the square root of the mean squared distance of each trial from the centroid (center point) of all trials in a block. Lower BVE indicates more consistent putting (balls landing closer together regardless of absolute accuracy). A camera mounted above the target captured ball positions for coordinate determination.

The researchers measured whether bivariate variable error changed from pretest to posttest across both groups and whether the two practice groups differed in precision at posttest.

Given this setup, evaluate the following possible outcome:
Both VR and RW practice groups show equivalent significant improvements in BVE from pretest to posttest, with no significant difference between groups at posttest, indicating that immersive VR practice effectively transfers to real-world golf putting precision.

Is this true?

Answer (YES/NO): NO